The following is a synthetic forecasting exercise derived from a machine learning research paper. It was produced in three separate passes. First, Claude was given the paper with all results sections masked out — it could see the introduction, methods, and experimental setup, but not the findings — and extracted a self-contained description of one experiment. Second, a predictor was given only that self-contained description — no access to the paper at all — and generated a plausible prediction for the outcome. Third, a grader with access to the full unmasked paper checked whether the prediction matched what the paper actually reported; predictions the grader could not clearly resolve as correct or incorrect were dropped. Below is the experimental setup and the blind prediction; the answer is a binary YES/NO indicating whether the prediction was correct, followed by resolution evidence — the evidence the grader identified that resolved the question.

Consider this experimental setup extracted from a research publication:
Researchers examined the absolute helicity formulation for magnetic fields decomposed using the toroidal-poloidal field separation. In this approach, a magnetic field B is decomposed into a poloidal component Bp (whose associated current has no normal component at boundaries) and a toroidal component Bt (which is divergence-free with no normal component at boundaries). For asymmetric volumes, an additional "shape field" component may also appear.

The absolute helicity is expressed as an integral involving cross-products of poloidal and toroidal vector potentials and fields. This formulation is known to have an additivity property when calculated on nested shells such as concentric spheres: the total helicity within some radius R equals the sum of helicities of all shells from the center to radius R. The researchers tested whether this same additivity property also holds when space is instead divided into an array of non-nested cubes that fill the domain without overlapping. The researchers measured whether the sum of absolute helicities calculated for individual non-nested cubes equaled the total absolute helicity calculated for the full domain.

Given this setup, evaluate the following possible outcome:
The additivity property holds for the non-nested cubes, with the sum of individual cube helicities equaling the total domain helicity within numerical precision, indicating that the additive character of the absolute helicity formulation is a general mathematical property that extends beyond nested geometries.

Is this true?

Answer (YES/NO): NO